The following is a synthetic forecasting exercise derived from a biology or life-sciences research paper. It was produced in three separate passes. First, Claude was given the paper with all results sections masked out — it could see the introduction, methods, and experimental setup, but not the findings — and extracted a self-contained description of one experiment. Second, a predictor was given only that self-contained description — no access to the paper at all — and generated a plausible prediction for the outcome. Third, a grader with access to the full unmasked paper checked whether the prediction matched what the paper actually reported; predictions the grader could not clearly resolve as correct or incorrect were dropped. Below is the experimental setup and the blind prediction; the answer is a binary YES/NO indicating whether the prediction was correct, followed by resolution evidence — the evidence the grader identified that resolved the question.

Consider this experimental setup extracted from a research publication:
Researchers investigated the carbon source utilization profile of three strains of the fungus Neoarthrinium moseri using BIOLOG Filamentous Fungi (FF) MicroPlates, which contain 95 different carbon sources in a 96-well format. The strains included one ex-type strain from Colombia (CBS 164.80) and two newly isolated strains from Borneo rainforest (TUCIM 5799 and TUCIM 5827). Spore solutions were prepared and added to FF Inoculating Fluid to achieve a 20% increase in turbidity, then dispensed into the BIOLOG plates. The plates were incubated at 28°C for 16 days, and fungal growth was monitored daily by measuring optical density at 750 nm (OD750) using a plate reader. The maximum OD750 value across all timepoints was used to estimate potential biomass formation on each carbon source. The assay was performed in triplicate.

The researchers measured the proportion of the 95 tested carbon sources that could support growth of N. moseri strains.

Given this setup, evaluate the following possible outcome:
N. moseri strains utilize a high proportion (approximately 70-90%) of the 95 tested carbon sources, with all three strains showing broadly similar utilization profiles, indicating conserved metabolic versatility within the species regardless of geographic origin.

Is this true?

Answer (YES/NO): NO